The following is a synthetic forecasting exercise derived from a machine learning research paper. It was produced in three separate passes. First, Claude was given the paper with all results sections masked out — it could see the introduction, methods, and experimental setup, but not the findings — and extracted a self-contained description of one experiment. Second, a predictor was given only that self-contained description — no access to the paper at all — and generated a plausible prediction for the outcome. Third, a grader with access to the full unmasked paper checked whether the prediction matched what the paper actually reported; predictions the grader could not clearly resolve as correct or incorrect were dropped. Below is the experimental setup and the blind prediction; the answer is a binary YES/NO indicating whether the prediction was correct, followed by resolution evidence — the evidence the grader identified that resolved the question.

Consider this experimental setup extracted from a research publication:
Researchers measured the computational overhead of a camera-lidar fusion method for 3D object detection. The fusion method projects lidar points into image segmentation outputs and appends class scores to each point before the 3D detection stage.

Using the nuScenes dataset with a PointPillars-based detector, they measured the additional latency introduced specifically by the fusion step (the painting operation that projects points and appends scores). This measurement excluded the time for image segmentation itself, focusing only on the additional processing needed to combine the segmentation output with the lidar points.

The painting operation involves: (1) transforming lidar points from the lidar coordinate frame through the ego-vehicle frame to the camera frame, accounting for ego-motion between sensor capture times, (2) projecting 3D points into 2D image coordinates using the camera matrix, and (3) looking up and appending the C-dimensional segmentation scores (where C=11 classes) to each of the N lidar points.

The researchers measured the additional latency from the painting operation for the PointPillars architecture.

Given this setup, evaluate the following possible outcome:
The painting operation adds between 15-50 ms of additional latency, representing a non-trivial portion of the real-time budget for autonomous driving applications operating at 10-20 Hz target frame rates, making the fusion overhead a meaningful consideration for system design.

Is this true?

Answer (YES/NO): NO